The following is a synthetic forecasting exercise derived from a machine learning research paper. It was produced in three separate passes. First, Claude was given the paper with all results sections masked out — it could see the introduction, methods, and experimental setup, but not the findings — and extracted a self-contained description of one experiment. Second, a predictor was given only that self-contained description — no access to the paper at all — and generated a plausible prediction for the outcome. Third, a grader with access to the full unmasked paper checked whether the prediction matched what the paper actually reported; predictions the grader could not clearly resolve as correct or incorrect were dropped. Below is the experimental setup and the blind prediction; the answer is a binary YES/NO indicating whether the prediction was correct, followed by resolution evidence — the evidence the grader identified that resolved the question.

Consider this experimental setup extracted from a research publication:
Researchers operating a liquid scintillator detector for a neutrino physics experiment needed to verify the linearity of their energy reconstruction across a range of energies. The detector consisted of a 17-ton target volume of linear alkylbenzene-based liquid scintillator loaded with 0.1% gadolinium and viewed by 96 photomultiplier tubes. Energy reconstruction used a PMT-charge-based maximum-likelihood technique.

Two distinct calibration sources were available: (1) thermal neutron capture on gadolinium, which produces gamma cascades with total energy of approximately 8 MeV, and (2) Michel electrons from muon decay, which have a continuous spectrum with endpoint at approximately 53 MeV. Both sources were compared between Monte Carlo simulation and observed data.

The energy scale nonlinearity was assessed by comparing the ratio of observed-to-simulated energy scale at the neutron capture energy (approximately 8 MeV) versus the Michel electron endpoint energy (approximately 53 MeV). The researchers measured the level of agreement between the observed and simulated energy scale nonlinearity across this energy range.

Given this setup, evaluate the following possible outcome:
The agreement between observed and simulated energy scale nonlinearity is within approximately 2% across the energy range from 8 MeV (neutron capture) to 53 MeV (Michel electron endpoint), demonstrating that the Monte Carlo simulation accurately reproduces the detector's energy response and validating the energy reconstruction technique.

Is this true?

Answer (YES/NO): NO